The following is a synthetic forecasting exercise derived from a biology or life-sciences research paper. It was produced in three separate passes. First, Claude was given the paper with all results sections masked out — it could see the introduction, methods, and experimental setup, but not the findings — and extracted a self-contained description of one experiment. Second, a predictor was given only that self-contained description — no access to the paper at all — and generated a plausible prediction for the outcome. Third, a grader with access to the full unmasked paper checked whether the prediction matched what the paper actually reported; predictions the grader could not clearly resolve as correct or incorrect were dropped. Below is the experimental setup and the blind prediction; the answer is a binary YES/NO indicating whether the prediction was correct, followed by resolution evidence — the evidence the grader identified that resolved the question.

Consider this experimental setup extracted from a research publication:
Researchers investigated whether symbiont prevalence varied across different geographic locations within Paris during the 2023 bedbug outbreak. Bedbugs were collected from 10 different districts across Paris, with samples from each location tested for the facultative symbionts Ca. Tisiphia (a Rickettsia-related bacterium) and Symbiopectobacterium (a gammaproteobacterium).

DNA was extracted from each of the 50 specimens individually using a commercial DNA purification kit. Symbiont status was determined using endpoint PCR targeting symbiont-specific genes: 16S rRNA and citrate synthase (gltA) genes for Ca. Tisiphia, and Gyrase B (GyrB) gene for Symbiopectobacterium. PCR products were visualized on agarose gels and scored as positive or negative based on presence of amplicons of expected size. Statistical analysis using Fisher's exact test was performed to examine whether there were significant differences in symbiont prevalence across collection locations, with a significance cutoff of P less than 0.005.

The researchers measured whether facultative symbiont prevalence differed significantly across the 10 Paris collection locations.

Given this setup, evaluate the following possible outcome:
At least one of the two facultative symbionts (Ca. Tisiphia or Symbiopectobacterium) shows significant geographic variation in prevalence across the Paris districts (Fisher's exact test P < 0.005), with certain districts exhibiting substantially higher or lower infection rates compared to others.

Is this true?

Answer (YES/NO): NO